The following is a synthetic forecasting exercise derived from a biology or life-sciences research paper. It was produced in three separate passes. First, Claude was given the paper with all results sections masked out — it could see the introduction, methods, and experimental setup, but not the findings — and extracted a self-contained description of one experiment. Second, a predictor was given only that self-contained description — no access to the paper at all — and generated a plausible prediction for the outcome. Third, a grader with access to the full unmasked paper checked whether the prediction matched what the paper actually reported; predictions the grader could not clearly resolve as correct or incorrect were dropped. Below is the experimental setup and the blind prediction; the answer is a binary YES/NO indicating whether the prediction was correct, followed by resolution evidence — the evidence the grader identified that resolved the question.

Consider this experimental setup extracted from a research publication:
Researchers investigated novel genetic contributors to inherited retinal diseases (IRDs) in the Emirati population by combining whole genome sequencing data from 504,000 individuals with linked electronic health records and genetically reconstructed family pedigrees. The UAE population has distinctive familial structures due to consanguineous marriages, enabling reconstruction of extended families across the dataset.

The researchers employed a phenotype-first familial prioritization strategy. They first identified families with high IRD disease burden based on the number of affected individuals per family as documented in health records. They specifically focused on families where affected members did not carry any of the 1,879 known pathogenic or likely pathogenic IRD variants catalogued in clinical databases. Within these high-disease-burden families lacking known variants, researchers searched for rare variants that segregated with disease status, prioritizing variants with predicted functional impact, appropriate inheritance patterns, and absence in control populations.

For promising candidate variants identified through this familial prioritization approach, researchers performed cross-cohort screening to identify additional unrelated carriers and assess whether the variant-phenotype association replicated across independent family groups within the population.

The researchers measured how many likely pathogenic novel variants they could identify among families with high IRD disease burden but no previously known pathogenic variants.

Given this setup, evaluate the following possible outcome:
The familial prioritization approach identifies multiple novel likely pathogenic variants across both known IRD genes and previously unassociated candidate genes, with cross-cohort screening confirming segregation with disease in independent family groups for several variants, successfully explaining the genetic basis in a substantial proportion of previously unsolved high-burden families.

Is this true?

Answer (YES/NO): NO